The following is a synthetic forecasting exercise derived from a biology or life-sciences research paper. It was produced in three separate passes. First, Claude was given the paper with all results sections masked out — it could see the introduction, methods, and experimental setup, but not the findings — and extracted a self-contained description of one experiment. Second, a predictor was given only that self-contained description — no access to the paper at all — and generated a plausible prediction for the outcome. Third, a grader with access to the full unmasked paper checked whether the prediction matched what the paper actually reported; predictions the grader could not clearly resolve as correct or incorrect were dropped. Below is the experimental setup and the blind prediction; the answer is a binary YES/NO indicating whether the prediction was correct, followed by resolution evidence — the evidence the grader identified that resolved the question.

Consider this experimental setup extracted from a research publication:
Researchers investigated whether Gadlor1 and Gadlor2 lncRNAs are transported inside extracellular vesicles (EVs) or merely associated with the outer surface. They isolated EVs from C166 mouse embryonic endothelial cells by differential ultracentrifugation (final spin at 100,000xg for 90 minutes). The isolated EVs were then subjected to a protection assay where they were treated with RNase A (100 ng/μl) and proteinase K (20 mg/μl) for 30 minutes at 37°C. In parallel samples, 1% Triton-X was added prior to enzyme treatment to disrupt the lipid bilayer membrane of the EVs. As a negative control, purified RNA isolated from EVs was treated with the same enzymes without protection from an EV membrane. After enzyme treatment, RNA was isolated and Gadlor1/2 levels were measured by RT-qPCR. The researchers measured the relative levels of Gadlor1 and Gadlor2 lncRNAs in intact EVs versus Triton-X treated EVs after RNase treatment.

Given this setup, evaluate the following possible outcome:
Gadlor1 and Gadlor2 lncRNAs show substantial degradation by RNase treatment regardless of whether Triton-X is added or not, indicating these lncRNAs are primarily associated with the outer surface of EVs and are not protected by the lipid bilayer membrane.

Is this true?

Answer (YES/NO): NO